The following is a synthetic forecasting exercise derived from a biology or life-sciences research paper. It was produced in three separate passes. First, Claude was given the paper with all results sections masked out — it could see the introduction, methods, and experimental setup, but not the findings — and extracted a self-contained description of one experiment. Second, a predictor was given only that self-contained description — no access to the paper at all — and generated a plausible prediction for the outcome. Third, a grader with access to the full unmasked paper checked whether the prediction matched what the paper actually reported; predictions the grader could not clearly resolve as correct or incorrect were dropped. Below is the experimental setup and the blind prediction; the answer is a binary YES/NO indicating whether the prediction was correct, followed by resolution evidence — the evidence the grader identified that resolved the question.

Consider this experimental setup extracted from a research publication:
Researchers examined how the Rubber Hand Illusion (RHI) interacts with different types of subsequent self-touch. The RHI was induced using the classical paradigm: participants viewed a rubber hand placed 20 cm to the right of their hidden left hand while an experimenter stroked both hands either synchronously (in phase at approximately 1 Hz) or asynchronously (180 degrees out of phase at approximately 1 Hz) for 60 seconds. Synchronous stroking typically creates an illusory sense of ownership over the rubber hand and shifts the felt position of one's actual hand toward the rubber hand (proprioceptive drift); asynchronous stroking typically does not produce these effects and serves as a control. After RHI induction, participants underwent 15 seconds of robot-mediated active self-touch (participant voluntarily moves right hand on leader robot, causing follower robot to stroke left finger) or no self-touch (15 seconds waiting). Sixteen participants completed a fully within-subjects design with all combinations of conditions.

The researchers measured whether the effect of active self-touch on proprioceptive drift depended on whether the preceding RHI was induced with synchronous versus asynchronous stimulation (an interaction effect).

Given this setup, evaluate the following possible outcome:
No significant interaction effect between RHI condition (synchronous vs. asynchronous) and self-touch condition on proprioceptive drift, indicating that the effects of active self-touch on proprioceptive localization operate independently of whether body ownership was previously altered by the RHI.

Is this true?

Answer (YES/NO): NO